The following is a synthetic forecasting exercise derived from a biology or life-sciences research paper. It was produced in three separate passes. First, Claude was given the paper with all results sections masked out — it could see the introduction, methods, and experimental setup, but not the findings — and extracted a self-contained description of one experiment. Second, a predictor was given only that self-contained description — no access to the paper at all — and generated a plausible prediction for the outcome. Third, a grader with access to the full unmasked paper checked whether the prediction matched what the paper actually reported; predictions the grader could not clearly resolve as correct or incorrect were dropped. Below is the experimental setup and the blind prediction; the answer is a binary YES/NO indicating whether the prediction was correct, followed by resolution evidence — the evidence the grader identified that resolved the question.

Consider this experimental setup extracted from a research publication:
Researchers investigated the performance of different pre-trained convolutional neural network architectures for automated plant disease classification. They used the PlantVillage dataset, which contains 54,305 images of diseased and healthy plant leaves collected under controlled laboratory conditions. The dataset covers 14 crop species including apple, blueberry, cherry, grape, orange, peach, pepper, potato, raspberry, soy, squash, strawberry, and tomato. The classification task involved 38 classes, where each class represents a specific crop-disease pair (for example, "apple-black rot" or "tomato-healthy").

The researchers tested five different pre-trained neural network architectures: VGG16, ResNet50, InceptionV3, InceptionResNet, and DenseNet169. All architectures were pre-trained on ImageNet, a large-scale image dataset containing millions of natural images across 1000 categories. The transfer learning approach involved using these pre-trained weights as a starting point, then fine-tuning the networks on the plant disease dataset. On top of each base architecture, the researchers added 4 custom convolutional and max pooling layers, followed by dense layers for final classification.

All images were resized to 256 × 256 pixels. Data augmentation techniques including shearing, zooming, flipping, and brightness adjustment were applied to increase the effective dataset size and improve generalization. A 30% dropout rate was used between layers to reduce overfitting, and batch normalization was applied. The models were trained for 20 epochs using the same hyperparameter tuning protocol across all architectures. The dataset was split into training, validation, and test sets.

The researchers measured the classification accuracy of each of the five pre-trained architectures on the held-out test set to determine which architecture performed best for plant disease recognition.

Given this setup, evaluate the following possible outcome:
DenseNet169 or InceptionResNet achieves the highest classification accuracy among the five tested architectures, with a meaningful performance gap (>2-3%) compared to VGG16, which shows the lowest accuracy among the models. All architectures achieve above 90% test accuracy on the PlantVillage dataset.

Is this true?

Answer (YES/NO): NO